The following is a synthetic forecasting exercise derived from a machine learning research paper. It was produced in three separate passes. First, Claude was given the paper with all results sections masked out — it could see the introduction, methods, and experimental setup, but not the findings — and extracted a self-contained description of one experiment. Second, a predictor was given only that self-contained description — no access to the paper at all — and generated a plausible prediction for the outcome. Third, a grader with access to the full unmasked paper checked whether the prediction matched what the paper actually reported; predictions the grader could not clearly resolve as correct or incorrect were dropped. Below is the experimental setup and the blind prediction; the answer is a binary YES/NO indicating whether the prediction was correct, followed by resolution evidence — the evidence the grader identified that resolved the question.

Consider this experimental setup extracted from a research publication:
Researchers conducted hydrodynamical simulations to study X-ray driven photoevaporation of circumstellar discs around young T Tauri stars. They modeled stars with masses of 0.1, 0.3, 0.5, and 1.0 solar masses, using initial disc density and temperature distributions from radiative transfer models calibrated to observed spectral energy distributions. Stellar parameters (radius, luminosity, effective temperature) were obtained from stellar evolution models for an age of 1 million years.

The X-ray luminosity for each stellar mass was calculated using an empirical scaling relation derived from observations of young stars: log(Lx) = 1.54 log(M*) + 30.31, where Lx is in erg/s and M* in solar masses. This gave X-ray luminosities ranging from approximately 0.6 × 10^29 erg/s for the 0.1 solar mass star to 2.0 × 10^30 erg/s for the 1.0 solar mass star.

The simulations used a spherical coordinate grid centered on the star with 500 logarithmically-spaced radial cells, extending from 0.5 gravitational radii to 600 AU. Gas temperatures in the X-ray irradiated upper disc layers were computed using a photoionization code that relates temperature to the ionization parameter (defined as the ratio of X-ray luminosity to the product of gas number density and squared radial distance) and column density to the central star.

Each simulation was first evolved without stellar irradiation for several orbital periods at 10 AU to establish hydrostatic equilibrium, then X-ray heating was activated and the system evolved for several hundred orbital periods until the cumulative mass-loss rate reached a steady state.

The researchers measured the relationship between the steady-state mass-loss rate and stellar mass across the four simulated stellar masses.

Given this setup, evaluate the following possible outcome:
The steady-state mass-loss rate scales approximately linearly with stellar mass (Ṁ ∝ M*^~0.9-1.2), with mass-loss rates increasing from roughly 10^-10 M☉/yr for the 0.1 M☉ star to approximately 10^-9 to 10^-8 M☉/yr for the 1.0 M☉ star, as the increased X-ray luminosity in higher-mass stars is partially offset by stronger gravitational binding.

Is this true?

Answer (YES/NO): NO